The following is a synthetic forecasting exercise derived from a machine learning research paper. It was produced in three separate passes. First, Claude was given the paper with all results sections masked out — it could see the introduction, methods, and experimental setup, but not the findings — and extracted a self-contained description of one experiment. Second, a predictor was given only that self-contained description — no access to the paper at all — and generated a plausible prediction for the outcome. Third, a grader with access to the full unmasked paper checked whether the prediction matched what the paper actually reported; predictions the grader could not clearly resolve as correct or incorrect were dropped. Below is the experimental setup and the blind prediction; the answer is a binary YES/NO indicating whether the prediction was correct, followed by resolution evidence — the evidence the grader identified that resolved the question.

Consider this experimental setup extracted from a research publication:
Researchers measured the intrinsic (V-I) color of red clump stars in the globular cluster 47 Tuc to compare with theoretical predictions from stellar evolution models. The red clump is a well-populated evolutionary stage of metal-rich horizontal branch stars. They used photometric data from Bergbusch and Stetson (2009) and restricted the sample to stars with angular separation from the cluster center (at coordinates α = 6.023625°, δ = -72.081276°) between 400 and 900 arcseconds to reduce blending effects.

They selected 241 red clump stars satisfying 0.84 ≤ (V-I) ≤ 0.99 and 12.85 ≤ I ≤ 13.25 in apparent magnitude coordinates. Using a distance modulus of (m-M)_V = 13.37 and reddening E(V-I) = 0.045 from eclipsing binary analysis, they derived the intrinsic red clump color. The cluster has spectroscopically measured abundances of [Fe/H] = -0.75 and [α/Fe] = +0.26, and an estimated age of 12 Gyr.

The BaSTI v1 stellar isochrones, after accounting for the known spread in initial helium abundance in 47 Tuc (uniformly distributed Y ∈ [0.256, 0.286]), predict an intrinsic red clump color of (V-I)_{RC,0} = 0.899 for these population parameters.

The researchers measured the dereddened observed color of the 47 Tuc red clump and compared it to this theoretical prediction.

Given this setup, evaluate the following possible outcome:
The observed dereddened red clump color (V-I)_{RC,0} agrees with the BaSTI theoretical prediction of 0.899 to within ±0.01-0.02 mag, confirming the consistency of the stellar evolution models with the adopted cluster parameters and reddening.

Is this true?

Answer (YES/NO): NO